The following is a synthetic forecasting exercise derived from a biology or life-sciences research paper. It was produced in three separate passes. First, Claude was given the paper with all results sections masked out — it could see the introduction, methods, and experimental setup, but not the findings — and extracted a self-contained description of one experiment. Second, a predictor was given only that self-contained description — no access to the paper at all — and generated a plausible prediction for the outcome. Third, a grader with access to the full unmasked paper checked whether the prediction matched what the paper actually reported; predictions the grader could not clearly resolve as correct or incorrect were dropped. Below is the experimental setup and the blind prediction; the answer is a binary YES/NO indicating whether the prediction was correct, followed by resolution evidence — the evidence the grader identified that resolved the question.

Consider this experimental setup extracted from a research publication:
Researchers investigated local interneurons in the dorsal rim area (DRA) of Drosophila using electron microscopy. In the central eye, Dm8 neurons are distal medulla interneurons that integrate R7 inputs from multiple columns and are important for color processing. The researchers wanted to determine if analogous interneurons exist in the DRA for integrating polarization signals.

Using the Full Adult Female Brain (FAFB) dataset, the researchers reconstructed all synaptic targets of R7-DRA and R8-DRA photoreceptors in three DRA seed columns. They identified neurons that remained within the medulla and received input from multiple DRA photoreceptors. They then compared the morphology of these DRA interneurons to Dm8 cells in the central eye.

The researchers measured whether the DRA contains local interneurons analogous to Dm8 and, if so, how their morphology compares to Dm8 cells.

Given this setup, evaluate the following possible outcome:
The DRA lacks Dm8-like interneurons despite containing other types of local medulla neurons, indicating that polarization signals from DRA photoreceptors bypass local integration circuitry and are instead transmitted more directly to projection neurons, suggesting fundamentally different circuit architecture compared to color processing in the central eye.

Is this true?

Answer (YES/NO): NO